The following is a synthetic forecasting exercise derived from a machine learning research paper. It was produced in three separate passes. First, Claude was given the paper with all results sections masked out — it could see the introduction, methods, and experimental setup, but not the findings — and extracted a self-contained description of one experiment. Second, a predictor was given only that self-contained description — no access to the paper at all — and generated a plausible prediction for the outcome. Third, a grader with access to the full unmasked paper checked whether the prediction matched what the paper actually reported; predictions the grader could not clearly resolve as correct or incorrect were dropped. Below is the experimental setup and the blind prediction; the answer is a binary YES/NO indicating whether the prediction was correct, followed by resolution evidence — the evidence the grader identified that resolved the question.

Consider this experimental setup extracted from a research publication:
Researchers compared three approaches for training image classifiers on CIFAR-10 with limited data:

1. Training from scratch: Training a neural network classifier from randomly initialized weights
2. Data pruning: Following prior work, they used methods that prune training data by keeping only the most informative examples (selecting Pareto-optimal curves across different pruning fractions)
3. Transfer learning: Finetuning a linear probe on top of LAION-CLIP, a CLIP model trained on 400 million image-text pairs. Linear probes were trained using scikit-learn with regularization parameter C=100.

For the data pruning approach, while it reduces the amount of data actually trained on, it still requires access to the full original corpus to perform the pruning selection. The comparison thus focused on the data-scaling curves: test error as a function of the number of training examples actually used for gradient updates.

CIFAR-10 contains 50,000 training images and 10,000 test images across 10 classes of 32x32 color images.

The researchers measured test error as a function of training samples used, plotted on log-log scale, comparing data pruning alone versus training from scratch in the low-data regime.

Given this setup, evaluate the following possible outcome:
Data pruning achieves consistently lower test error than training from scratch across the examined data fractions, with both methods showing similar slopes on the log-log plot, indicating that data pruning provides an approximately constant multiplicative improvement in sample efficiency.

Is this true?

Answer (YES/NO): NO